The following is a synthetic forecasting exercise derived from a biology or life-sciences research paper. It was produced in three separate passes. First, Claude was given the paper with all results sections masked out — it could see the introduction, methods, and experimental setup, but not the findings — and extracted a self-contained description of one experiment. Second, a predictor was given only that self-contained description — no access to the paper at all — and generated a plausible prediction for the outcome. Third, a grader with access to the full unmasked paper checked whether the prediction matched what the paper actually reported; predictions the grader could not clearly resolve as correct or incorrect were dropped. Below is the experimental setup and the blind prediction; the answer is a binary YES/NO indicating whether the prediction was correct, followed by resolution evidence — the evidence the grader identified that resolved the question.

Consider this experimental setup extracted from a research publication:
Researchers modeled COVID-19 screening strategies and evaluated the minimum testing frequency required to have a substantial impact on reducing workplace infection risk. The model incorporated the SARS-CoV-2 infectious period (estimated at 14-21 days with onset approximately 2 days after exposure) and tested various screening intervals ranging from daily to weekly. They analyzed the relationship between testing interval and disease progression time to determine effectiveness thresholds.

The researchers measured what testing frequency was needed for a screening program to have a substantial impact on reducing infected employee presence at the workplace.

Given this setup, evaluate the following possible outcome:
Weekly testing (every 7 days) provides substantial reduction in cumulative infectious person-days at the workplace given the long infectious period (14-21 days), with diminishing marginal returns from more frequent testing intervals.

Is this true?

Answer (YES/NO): YES